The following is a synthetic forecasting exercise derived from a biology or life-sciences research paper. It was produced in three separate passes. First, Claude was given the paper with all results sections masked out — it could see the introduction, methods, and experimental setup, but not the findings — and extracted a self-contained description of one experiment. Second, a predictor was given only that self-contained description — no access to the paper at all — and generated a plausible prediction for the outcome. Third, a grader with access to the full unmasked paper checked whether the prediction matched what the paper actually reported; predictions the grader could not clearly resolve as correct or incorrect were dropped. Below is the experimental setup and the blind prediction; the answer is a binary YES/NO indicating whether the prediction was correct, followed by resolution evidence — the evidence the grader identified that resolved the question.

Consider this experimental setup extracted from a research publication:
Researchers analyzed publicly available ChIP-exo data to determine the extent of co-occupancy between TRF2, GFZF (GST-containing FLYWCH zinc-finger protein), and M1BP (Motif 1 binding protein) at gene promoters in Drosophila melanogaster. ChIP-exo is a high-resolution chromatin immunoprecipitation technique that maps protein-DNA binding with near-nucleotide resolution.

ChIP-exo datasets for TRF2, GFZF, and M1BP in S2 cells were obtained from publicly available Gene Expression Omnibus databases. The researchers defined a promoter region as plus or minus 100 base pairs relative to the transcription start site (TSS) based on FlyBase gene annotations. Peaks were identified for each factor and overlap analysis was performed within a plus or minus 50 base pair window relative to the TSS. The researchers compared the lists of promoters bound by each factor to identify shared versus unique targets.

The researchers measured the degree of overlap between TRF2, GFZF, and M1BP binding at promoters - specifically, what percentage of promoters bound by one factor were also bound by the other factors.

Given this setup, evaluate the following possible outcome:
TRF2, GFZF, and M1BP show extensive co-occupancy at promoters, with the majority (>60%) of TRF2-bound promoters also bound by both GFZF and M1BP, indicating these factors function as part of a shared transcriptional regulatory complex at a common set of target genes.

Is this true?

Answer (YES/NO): YES